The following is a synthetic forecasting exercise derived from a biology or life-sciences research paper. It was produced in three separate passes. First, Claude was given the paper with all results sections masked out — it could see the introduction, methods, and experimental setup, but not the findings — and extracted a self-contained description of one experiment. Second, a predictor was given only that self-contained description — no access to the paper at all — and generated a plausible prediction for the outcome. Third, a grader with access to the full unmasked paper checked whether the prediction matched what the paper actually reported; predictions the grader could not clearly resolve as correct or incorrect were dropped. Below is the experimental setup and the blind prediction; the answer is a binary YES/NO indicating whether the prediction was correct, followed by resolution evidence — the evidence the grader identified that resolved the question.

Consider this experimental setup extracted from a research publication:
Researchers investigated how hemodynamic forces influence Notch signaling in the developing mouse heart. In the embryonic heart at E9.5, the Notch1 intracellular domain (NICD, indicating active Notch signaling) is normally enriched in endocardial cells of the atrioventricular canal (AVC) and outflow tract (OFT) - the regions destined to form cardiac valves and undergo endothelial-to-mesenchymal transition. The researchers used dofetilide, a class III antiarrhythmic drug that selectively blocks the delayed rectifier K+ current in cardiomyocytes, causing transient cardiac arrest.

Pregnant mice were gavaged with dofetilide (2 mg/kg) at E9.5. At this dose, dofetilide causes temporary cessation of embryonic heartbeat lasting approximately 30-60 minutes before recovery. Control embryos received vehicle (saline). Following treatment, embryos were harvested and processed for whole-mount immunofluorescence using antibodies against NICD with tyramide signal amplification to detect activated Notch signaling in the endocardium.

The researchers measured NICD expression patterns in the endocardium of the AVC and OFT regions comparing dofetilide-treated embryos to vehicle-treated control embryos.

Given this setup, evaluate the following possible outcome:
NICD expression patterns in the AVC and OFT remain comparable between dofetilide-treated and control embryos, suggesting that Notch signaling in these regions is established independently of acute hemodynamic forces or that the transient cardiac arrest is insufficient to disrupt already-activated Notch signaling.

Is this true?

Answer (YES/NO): NO